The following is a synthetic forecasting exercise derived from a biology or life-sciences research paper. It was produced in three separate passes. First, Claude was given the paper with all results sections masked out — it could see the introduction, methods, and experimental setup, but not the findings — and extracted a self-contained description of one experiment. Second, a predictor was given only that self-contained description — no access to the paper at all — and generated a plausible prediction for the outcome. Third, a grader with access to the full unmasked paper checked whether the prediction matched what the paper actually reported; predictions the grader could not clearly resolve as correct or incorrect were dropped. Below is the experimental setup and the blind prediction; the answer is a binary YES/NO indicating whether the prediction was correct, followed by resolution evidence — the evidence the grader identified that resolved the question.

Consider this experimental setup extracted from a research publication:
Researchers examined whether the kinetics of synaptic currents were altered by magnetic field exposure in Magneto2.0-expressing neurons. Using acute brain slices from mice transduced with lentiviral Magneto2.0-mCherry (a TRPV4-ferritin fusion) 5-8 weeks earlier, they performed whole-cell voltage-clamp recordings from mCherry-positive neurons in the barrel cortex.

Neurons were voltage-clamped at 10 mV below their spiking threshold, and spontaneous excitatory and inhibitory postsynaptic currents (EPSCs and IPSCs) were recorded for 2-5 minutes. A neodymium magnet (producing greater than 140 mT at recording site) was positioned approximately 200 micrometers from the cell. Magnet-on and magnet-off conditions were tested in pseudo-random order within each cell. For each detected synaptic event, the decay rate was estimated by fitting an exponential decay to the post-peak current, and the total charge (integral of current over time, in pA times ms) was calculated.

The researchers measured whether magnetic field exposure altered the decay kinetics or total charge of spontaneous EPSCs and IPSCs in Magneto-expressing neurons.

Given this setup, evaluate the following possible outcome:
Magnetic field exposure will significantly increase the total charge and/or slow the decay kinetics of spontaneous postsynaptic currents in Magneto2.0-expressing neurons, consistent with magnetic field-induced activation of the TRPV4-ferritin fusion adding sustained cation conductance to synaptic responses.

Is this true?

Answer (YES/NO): NO